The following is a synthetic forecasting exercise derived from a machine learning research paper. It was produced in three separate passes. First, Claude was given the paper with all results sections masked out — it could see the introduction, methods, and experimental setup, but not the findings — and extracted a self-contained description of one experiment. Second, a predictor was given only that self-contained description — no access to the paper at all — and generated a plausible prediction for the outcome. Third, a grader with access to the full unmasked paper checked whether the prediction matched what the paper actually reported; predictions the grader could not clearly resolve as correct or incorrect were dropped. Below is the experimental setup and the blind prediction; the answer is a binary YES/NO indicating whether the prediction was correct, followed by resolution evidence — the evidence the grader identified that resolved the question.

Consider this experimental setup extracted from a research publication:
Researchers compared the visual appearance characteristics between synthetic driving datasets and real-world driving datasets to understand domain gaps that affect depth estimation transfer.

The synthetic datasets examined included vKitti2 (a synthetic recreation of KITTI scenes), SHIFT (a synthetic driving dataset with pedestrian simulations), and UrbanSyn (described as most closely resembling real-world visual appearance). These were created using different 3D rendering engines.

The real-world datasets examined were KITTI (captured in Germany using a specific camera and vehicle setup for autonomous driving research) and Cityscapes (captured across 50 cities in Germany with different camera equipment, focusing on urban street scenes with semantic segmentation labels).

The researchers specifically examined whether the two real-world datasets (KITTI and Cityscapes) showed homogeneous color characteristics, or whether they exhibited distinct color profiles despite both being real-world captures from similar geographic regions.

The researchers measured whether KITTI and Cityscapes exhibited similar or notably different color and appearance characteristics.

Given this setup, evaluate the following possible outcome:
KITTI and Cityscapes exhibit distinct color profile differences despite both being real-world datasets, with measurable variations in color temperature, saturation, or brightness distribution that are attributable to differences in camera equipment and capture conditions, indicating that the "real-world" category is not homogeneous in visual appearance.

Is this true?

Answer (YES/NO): YES